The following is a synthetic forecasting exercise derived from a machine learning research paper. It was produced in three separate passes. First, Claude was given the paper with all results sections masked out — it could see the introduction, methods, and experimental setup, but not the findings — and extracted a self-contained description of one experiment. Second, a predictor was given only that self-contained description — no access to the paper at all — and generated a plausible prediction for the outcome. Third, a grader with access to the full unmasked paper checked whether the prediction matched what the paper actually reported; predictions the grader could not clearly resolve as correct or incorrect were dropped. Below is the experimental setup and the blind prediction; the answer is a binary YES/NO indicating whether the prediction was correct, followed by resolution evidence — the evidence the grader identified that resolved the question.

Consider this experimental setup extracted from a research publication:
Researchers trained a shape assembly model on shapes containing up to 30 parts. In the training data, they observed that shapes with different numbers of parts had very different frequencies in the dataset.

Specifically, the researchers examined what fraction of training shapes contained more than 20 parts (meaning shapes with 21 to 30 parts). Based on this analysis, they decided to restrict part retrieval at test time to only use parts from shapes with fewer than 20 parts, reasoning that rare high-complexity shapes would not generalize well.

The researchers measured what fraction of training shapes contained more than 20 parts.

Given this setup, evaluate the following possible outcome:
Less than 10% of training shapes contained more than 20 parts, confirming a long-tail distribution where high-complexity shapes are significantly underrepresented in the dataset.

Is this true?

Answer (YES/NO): YES